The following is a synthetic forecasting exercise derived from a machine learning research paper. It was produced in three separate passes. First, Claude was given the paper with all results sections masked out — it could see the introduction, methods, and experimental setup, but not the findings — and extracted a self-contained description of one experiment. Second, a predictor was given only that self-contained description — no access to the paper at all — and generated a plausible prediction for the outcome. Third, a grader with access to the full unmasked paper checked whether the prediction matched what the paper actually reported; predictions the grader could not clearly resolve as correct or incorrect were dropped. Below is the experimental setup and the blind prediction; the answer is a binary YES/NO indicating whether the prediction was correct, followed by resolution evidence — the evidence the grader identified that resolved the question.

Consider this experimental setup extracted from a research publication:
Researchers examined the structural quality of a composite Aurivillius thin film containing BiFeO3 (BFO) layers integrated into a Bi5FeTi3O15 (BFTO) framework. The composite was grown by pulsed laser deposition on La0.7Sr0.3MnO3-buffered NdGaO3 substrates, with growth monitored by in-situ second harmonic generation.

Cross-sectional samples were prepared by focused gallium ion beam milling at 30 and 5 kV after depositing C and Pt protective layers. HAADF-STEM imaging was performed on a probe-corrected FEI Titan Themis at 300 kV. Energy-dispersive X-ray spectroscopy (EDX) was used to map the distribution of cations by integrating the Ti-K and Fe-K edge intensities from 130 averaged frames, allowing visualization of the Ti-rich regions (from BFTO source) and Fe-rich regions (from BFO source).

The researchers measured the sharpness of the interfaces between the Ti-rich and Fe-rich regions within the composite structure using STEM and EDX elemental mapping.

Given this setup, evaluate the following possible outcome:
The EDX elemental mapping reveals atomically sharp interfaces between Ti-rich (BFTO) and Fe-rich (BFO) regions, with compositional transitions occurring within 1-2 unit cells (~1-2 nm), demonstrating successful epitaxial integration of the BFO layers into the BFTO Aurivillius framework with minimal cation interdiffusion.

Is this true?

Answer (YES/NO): YES